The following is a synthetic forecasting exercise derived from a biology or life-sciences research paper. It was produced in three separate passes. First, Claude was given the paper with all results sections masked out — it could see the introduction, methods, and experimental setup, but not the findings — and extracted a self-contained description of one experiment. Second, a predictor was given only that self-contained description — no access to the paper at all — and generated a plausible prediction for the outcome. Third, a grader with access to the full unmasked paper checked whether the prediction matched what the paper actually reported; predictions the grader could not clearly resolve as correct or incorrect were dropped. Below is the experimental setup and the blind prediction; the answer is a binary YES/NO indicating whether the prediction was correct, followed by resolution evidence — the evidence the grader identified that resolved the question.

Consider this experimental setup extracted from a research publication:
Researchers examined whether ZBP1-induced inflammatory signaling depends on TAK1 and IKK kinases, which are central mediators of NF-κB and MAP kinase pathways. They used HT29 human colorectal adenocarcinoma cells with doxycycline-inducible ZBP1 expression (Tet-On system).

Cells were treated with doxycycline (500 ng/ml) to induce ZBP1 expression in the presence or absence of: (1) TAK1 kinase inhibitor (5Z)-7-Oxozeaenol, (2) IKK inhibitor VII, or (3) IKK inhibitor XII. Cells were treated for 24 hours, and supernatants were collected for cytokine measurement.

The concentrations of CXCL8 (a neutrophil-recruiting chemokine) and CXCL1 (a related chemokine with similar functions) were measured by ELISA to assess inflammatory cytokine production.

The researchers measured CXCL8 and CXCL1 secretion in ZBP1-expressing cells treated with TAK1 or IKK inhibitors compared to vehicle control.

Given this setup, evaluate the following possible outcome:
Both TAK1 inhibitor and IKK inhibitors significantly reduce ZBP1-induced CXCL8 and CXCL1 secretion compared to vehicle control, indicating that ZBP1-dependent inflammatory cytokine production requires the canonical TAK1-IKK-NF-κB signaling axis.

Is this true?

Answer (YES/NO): YES